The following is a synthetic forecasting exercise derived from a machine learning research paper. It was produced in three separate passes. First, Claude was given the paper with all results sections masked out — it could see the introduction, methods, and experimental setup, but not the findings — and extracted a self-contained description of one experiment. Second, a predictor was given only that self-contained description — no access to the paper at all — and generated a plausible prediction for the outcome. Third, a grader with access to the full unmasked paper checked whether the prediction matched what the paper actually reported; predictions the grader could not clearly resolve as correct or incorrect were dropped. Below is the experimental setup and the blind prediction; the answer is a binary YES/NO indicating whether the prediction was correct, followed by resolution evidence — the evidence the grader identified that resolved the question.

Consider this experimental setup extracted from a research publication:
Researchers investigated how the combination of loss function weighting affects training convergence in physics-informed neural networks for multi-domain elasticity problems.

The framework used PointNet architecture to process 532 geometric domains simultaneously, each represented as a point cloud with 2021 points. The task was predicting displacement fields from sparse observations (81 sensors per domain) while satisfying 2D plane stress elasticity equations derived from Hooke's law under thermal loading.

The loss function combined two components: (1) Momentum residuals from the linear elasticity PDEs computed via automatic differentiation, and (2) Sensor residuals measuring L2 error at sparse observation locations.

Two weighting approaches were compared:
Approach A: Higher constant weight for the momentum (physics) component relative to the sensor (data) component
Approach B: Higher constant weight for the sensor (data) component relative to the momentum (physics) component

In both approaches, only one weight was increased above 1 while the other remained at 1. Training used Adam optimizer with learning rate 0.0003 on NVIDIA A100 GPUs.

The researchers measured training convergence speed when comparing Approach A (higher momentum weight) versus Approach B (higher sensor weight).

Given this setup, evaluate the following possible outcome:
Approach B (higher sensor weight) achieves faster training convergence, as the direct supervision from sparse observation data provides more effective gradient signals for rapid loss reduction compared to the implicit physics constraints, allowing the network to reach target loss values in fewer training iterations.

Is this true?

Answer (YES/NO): YES